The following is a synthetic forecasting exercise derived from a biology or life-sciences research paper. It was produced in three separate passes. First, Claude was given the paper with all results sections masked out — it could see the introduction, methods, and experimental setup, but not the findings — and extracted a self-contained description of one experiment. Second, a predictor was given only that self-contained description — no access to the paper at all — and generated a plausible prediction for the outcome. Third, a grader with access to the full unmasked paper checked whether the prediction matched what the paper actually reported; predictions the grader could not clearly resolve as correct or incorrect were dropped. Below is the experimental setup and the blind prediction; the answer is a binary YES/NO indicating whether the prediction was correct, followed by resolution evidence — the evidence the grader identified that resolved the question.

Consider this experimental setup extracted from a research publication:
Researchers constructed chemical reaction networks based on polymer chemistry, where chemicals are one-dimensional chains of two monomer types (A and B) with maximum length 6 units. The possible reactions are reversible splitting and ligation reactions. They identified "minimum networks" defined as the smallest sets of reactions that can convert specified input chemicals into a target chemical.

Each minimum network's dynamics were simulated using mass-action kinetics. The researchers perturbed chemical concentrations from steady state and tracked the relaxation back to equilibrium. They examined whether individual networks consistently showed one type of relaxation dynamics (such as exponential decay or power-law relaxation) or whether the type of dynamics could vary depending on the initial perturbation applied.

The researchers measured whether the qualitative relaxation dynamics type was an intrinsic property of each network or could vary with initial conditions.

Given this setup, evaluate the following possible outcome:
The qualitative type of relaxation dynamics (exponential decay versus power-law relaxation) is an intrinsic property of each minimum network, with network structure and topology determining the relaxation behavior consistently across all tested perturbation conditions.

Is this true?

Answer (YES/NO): NO